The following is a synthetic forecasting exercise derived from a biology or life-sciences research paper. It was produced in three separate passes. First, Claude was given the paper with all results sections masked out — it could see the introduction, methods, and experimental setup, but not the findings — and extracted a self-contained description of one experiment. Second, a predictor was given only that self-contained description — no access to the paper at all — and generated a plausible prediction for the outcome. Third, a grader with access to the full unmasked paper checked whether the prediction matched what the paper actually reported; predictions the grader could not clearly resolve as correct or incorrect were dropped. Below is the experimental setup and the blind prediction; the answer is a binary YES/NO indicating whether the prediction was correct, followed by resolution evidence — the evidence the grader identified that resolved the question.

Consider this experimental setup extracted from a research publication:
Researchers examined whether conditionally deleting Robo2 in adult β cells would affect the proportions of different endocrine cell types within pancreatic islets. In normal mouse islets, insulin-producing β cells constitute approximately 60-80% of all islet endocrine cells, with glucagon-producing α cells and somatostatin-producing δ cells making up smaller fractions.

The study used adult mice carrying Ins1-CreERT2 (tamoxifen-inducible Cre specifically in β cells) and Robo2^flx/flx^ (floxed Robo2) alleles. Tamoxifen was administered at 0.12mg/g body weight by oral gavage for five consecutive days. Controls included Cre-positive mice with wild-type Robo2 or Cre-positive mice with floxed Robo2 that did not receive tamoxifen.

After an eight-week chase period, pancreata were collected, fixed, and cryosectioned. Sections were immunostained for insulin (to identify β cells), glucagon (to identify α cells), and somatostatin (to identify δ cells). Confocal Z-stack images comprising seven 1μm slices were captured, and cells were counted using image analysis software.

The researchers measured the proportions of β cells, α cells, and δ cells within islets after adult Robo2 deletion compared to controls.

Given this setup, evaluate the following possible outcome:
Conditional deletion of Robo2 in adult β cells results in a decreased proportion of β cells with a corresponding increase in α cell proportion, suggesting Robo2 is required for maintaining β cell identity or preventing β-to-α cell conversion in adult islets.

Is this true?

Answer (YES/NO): NO